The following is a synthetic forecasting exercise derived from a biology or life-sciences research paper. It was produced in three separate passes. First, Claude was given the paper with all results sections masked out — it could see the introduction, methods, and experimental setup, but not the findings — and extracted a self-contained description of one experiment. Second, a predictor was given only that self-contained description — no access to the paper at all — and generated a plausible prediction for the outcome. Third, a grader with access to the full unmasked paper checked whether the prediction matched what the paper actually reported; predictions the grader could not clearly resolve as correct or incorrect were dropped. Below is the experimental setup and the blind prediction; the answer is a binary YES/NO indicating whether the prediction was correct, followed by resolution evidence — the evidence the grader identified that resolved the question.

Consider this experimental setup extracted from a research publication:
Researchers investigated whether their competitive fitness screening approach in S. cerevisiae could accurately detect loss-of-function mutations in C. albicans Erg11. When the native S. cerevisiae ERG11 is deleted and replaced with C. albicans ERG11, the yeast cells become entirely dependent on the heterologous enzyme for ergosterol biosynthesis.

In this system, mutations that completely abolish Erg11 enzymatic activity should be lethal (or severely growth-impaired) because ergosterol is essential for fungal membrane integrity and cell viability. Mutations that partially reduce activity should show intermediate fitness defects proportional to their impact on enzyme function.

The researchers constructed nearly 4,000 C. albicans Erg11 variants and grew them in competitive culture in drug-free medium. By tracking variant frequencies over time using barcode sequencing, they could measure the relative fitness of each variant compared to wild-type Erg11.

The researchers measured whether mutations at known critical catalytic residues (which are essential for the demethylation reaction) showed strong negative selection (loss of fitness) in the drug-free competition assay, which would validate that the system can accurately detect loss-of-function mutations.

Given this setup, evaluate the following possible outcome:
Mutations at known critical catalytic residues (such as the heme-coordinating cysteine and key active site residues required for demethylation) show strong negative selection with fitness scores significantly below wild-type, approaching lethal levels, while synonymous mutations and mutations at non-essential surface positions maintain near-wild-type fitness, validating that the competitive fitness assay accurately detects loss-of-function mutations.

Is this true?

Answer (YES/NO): YES